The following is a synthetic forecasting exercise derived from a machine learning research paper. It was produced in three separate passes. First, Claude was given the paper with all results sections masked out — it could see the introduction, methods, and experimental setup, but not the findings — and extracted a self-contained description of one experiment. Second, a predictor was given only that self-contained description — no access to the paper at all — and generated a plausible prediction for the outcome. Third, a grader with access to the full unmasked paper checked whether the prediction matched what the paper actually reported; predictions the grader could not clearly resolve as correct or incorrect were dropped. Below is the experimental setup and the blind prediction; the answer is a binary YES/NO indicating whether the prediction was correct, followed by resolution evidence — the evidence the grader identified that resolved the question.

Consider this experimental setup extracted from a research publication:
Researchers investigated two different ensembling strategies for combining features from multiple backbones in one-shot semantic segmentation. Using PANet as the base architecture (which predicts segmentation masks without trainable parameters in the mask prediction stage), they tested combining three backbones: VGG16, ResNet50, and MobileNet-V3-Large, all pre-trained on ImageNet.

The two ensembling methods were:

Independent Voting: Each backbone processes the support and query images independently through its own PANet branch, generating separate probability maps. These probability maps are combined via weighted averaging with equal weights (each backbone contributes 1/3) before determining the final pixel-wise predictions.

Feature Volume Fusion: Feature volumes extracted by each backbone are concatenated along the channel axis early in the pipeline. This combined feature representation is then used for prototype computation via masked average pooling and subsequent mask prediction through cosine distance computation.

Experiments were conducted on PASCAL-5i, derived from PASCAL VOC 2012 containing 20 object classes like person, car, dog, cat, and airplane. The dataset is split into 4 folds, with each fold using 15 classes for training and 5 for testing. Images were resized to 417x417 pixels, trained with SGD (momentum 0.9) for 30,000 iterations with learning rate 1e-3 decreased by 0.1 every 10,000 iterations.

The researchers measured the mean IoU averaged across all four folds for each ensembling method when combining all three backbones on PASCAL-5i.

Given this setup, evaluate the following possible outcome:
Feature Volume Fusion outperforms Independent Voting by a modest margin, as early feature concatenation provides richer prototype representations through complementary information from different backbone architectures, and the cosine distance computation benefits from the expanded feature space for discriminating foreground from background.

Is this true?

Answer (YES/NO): NO